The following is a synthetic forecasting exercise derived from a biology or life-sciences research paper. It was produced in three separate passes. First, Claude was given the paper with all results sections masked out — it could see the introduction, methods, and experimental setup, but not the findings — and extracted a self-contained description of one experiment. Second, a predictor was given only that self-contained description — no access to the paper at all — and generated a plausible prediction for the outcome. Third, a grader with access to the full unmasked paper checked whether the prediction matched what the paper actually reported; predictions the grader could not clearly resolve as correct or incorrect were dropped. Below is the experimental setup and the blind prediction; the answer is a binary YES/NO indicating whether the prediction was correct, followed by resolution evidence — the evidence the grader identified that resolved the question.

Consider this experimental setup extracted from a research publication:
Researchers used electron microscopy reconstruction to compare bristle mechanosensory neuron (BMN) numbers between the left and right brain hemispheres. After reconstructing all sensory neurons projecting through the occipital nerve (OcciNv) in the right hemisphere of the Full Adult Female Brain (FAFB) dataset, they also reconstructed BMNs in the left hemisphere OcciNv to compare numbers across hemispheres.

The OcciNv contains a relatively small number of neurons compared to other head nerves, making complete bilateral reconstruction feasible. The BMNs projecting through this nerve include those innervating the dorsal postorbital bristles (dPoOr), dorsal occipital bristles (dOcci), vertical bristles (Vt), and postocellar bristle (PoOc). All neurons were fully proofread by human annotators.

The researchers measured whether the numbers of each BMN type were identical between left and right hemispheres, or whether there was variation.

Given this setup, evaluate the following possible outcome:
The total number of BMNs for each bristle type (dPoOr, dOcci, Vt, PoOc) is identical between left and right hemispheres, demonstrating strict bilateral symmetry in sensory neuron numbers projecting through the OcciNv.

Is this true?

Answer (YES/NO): NO